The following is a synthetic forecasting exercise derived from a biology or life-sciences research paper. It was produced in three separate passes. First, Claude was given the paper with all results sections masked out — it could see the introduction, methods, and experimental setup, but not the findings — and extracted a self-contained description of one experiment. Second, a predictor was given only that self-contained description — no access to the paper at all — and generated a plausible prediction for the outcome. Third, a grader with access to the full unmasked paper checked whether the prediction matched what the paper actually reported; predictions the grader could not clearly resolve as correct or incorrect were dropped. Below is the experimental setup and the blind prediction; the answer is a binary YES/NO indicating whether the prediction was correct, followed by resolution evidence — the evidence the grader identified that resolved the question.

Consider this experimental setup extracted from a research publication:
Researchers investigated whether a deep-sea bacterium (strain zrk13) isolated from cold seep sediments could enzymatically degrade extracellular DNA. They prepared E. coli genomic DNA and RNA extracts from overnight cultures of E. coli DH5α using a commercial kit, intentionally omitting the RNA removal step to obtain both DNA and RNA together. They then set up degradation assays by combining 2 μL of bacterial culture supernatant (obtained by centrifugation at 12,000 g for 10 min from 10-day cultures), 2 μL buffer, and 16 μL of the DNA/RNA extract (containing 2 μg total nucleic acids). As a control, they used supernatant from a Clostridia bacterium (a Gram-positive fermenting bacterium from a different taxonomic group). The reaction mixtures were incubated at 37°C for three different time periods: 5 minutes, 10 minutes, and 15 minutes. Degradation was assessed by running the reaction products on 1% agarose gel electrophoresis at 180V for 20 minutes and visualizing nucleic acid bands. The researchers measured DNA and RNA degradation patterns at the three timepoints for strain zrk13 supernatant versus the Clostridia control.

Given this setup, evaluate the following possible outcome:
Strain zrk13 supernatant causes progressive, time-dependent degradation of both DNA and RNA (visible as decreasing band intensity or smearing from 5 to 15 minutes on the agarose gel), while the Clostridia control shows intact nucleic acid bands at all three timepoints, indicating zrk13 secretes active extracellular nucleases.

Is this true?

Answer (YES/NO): NO